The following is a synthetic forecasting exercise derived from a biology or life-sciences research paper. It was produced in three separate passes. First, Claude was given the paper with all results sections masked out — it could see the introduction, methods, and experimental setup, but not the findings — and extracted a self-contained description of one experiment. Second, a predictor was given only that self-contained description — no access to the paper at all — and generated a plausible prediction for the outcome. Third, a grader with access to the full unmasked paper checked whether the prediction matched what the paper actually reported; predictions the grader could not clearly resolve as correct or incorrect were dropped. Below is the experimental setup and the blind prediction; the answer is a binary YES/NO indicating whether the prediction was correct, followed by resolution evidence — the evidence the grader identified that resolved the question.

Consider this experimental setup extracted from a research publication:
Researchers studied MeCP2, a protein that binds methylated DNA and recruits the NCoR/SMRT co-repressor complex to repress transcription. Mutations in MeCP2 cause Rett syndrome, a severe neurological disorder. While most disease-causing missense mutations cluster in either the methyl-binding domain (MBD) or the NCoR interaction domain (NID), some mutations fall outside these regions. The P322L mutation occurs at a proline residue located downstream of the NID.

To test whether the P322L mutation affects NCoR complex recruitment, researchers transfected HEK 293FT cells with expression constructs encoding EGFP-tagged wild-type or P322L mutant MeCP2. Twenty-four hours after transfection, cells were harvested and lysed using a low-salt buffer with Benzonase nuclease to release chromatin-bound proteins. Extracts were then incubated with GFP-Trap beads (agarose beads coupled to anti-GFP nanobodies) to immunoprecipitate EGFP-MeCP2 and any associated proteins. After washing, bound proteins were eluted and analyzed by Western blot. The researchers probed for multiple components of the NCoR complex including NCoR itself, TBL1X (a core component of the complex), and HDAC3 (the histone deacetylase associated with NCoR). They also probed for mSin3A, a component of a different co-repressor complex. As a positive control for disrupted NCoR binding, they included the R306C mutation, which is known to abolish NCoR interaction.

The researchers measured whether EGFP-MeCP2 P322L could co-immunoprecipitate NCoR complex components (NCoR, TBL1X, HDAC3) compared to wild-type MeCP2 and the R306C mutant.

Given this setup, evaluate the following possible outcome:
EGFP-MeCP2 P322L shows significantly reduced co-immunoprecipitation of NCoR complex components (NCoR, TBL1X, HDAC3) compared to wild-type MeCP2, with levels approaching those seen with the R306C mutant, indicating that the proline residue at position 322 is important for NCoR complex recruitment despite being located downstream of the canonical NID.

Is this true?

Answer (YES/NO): NO